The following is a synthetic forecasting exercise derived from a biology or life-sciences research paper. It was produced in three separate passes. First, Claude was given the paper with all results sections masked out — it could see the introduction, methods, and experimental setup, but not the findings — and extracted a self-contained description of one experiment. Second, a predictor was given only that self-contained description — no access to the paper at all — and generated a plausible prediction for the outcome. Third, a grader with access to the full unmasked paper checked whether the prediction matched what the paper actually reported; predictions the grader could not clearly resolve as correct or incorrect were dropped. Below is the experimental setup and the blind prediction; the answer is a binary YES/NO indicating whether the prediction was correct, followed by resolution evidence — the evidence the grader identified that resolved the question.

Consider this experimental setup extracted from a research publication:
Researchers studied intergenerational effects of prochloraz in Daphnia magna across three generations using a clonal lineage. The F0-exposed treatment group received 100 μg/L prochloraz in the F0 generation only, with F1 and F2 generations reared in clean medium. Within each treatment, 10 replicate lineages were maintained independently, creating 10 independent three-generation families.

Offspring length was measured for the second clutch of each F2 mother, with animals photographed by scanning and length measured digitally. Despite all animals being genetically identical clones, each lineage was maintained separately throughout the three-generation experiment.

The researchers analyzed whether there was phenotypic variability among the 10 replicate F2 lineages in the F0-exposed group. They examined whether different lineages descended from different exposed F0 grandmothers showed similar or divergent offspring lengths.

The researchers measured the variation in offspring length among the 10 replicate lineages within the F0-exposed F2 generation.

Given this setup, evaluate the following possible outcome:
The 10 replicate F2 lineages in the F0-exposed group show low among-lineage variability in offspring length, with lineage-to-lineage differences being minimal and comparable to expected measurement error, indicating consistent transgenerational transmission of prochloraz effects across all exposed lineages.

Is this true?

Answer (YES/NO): NO